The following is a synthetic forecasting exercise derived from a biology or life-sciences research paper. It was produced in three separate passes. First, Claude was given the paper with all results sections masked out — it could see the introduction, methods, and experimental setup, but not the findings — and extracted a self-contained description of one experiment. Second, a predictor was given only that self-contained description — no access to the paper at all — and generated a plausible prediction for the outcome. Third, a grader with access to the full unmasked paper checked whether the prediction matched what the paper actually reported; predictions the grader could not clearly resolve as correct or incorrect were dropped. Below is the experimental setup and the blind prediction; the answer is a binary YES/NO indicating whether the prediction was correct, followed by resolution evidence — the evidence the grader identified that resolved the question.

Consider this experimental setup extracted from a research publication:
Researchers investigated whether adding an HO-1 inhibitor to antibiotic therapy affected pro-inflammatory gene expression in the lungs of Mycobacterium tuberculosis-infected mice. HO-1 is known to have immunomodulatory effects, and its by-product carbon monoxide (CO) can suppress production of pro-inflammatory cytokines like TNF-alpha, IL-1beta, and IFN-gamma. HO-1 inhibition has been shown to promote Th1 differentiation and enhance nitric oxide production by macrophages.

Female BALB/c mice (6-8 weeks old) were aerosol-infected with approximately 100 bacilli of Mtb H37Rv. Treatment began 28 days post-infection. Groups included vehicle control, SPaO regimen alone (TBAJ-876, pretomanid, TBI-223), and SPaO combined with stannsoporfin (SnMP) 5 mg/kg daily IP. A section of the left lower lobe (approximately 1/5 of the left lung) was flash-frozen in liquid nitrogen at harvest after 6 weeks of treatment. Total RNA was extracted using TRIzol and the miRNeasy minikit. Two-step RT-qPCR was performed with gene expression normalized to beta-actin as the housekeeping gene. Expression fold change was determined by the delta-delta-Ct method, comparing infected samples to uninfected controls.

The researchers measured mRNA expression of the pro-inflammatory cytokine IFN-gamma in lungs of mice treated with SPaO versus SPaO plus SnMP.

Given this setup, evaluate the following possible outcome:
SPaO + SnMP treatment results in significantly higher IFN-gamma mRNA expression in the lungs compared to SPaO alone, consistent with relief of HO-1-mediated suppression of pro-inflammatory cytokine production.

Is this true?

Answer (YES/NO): NO